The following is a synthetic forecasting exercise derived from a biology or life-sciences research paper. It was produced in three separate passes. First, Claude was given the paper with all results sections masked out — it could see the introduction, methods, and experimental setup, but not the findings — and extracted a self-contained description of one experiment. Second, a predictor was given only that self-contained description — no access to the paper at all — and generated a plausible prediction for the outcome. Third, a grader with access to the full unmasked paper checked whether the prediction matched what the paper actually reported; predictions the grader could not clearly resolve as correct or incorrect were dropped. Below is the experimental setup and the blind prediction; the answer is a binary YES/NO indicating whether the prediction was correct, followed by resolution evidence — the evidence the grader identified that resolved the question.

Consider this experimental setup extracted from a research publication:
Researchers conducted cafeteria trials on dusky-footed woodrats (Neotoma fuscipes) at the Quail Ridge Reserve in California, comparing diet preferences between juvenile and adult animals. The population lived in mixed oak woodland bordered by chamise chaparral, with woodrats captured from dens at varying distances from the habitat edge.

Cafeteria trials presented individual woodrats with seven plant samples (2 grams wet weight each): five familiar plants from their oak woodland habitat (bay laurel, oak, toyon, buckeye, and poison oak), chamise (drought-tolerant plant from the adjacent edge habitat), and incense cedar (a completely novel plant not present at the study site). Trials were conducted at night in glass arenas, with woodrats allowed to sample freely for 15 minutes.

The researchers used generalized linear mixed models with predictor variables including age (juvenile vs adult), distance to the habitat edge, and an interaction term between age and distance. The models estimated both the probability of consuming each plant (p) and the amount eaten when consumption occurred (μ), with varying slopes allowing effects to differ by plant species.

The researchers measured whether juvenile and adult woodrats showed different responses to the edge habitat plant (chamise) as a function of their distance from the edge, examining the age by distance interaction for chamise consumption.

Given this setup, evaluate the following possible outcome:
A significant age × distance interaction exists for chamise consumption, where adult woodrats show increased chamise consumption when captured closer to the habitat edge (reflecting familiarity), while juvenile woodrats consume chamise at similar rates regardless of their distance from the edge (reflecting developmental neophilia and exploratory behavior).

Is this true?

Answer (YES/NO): NO